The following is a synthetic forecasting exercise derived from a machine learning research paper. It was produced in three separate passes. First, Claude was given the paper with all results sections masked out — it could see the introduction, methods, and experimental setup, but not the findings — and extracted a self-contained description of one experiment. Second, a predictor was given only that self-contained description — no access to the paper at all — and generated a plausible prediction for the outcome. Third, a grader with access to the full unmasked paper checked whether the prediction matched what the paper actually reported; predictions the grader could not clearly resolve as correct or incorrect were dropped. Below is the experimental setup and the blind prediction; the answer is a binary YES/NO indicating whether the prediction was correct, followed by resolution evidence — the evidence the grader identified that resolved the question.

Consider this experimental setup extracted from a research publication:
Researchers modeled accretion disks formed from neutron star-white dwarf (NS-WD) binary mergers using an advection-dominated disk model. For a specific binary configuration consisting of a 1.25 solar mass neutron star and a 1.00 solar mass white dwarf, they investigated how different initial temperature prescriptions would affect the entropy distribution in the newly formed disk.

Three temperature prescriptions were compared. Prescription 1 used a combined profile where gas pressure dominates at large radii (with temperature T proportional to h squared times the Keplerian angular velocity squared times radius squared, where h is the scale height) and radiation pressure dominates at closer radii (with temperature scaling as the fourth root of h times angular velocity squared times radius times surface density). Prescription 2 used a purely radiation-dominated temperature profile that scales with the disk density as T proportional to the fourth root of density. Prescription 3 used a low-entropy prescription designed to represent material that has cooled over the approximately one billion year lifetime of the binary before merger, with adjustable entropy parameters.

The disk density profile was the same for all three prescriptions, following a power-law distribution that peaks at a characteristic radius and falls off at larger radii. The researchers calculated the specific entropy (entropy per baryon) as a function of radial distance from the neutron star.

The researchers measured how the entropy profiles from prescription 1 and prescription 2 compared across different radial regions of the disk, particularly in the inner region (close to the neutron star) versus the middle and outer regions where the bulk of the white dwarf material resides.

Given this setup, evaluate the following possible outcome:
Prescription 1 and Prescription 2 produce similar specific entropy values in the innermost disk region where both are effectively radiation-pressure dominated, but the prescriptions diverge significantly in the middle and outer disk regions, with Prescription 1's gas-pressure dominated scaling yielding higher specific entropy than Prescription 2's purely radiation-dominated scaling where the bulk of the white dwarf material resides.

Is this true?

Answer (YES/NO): NO